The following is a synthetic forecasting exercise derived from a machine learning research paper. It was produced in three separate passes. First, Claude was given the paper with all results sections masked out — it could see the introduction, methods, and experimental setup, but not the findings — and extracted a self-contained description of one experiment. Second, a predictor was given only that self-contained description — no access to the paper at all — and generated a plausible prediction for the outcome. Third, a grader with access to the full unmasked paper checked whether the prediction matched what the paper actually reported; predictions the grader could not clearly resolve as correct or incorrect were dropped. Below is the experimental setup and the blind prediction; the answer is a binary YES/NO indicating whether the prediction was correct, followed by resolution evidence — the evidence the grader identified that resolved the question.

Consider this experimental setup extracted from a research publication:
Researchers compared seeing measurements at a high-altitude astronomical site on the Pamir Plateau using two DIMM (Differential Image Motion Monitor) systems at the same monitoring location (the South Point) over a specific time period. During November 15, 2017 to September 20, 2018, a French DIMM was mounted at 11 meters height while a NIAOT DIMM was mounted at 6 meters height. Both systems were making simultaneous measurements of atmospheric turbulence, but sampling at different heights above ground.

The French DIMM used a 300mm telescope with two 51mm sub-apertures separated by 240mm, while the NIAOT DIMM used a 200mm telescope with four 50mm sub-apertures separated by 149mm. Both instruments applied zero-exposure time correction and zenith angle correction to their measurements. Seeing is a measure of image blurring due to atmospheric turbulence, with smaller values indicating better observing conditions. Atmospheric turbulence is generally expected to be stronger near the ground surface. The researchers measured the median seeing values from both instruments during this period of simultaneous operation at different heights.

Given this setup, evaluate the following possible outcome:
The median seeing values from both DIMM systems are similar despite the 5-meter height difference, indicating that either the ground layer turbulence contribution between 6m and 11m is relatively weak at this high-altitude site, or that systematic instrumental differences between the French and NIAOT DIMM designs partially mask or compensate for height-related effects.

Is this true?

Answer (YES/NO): YES